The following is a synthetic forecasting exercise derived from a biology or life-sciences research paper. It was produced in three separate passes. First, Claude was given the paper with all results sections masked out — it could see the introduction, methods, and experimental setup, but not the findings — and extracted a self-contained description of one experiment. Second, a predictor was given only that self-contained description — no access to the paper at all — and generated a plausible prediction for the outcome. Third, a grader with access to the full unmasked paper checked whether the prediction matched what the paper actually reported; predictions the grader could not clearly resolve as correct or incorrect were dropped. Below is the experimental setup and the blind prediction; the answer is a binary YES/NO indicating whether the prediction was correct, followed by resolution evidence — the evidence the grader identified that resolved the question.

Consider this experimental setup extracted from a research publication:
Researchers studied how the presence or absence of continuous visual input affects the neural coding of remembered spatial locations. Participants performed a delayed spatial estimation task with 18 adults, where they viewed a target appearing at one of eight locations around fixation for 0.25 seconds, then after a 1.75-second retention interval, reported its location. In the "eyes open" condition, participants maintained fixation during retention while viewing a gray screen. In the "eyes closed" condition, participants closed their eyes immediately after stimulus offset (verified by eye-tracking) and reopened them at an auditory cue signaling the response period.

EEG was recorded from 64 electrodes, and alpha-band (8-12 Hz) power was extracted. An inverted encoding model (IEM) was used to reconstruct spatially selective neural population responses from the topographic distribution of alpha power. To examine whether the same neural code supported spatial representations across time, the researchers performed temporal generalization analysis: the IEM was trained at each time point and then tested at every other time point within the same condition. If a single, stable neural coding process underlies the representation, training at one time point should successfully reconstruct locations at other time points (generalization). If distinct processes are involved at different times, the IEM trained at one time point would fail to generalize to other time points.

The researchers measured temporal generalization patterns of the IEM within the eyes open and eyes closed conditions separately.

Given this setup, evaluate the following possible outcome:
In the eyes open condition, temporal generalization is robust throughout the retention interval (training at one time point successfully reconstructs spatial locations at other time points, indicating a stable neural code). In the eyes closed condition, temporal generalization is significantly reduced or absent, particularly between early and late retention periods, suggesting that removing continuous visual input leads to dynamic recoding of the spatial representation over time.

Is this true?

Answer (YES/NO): YES